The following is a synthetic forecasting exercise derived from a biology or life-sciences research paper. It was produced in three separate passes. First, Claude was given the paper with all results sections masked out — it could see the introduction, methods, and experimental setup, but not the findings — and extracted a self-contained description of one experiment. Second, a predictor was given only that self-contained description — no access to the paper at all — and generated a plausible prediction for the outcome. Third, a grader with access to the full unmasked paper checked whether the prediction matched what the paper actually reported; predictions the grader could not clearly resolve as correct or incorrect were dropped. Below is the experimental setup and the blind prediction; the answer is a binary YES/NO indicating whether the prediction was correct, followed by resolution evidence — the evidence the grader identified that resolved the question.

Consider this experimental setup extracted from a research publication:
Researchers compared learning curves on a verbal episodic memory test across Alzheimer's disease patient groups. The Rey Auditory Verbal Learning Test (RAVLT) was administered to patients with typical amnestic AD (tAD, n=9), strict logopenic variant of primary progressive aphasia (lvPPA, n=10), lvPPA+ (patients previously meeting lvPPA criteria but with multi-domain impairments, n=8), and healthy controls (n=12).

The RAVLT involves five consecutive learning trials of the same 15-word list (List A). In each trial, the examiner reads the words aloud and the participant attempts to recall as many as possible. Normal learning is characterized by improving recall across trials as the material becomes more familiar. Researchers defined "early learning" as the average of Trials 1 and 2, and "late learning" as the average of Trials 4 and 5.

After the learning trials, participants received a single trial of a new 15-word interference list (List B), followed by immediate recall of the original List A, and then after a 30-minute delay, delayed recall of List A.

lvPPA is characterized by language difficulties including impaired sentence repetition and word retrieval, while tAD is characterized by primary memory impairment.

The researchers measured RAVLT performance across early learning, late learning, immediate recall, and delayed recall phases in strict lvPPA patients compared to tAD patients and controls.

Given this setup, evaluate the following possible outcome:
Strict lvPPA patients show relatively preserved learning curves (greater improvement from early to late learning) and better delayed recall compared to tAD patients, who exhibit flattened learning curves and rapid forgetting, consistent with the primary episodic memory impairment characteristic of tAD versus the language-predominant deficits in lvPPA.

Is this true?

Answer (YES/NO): NO